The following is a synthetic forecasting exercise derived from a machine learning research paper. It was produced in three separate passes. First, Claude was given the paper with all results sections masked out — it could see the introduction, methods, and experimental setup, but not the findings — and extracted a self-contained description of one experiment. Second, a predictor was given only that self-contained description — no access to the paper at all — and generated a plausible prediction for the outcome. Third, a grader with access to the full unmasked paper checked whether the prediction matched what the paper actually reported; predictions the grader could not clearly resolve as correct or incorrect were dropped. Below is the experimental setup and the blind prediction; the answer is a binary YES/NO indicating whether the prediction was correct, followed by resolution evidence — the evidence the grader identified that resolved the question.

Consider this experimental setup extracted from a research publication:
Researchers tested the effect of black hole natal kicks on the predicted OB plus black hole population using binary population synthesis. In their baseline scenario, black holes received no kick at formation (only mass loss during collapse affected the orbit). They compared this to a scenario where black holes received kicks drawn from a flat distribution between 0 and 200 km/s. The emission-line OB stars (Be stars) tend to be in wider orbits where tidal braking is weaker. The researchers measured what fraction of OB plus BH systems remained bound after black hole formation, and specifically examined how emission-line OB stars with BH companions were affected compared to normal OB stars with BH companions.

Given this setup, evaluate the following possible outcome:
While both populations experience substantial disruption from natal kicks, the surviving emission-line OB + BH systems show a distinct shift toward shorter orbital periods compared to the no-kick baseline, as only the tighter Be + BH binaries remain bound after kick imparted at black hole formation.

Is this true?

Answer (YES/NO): NO